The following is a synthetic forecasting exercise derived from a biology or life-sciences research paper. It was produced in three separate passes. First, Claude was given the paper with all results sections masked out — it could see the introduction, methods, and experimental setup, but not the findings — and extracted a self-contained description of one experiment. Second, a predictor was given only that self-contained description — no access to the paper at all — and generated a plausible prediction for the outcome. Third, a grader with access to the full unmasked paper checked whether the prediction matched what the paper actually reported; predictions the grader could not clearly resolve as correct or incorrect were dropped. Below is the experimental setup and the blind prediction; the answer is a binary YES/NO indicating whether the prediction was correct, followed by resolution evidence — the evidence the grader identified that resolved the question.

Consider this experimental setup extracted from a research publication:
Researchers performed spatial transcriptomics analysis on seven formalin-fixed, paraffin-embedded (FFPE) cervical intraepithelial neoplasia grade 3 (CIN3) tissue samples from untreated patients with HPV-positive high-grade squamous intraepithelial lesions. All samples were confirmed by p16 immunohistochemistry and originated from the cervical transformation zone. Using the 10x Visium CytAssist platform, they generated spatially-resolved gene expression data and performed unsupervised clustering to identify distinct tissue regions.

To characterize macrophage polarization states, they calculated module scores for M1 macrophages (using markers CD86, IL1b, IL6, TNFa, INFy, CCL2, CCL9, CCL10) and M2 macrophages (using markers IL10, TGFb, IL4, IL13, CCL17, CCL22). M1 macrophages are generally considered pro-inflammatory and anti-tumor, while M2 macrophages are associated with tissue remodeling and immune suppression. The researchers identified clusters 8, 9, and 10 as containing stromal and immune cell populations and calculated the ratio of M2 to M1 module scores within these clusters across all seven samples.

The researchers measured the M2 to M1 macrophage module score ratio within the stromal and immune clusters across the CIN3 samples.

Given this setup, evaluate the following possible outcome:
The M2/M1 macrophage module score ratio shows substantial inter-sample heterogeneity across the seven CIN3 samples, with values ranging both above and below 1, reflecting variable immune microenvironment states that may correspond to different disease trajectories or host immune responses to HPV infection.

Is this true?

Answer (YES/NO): NO